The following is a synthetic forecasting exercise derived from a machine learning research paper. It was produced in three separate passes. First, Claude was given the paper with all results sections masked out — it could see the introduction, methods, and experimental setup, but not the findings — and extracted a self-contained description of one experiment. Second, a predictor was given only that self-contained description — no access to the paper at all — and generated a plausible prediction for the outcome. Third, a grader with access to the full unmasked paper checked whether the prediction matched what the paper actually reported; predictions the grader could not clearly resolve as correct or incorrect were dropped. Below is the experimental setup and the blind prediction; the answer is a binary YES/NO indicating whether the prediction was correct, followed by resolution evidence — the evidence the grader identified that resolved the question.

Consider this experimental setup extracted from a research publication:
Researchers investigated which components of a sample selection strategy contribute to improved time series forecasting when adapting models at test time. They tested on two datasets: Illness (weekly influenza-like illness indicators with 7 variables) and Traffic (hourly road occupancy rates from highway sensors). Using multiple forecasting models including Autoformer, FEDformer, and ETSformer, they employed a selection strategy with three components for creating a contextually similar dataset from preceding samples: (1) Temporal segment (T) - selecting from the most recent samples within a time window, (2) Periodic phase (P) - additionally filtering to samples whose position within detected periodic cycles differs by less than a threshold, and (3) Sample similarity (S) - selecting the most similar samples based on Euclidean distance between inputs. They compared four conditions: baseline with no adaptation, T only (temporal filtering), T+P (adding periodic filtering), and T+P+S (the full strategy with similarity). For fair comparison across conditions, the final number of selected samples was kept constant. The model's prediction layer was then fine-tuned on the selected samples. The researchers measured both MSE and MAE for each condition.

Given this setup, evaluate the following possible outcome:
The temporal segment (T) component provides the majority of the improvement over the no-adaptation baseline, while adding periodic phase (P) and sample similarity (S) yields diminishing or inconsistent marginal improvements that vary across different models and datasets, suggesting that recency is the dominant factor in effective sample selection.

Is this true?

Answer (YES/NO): NO